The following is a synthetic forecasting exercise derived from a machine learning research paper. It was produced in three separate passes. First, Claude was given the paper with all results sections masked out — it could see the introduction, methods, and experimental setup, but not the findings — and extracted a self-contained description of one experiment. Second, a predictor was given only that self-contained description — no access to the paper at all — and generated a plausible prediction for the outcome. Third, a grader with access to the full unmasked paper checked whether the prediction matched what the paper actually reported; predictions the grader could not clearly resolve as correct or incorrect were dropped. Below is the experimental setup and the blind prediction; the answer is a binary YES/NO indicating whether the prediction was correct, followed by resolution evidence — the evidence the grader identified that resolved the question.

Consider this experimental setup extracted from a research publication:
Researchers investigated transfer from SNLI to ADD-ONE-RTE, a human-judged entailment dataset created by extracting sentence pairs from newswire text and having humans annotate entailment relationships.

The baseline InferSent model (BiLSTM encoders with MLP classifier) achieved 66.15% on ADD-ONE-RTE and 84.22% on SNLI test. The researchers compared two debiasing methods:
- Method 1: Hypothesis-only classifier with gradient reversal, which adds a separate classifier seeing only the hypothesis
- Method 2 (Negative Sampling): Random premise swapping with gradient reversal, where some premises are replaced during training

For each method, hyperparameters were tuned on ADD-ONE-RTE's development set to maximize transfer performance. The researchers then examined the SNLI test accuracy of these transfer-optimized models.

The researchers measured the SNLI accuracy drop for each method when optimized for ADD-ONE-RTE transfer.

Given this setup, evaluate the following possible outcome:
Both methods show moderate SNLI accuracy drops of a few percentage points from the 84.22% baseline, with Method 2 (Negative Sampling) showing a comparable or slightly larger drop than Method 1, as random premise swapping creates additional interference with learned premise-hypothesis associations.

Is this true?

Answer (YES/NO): NO